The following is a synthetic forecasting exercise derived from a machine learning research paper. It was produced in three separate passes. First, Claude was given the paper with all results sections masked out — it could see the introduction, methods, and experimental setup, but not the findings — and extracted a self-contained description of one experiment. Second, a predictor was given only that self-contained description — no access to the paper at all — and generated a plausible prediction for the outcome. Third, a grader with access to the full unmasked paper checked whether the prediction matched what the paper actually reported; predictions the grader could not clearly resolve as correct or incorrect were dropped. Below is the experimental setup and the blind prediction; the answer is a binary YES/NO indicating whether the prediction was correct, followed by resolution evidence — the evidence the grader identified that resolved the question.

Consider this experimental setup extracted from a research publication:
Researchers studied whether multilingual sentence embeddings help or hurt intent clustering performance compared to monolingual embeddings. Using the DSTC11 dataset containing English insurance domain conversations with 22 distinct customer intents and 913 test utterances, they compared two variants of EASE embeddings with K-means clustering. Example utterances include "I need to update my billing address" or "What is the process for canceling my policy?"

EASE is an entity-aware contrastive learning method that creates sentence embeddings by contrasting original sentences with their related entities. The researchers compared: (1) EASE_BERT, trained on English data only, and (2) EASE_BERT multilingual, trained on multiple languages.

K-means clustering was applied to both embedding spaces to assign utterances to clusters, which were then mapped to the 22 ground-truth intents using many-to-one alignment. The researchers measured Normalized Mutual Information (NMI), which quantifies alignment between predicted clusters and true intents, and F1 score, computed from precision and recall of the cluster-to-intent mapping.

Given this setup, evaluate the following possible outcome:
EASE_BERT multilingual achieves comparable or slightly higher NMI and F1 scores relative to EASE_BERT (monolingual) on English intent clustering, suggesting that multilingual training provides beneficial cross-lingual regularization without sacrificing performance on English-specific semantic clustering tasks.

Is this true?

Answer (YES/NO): NO